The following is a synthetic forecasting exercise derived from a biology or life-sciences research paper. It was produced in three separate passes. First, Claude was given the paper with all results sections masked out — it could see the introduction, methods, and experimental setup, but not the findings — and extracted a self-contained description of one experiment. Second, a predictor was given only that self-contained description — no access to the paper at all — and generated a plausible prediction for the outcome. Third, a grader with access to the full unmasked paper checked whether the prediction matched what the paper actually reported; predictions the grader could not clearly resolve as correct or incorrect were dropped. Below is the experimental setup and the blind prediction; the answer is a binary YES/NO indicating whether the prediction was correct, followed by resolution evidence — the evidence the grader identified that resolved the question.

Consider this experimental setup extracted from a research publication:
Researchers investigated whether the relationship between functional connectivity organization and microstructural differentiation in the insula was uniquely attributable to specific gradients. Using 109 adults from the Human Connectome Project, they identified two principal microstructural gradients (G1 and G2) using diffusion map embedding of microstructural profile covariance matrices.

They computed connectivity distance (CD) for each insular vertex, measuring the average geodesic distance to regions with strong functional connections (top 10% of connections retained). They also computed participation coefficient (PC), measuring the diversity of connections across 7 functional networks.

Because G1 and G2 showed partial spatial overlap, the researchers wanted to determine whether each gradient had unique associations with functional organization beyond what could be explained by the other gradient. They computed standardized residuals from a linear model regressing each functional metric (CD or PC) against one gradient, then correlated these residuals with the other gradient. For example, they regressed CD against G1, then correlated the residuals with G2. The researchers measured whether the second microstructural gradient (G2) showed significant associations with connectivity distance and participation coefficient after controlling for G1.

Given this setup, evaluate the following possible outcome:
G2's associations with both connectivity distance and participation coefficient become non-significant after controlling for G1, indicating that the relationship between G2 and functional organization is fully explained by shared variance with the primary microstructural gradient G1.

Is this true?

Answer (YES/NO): NO